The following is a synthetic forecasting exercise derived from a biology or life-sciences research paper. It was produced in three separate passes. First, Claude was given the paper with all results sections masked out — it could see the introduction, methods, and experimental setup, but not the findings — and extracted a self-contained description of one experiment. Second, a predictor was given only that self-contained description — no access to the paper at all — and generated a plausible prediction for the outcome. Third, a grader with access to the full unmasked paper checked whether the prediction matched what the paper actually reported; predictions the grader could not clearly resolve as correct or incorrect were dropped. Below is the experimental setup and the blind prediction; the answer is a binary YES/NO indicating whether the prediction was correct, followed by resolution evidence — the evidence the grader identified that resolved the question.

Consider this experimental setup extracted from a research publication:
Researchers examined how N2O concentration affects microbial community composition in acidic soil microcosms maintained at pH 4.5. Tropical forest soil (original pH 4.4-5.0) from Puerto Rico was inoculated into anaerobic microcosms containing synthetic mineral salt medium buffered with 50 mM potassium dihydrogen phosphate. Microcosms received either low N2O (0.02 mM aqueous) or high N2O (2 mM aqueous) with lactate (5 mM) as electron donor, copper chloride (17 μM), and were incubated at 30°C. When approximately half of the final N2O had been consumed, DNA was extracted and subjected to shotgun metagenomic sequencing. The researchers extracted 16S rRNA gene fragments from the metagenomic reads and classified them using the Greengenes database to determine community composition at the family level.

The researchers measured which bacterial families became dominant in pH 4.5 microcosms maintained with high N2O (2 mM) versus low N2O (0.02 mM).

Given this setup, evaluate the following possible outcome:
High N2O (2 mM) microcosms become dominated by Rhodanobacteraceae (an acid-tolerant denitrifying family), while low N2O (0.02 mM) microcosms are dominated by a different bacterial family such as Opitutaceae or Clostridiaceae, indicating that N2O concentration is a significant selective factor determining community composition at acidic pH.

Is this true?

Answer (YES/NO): NO